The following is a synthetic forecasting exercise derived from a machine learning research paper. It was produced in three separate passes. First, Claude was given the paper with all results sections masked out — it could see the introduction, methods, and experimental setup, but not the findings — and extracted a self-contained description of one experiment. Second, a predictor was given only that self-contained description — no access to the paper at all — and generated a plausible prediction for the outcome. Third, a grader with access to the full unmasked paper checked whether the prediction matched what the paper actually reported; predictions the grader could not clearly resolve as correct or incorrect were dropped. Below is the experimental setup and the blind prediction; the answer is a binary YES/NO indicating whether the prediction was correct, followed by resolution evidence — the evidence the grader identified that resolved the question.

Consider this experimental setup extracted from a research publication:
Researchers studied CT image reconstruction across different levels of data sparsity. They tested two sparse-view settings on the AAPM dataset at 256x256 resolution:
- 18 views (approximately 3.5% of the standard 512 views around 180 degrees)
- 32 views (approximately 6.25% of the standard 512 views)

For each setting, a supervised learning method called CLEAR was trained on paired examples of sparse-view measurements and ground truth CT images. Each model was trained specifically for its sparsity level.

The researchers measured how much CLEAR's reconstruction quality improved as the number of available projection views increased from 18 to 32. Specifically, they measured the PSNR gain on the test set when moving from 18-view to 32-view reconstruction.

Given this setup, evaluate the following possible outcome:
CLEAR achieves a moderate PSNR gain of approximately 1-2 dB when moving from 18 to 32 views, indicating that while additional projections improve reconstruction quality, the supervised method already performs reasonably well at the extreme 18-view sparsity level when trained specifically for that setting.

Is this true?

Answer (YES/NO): NO